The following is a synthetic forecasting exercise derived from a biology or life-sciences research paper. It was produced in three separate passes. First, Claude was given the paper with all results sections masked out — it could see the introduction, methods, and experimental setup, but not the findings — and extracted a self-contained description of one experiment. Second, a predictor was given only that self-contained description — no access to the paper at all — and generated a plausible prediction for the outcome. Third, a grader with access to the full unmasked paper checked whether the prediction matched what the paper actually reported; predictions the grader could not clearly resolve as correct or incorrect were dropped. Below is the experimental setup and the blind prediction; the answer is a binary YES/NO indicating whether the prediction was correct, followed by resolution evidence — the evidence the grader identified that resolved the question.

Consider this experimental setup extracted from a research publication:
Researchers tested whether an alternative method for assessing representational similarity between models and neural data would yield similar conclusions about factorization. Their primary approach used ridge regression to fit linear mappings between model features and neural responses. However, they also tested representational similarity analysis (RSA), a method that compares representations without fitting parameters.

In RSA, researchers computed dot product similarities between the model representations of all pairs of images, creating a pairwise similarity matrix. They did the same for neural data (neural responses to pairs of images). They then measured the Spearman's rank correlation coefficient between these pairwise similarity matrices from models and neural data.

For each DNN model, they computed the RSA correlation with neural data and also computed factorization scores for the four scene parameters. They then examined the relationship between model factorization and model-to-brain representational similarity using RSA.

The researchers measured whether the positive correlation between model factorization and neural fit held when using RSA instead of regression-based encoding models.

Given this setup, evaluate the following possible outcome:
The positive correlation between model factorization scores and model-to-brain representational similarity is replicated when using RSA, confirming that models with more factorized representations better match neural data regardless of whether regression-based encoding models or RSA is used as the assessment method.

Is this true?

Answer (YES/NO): YES